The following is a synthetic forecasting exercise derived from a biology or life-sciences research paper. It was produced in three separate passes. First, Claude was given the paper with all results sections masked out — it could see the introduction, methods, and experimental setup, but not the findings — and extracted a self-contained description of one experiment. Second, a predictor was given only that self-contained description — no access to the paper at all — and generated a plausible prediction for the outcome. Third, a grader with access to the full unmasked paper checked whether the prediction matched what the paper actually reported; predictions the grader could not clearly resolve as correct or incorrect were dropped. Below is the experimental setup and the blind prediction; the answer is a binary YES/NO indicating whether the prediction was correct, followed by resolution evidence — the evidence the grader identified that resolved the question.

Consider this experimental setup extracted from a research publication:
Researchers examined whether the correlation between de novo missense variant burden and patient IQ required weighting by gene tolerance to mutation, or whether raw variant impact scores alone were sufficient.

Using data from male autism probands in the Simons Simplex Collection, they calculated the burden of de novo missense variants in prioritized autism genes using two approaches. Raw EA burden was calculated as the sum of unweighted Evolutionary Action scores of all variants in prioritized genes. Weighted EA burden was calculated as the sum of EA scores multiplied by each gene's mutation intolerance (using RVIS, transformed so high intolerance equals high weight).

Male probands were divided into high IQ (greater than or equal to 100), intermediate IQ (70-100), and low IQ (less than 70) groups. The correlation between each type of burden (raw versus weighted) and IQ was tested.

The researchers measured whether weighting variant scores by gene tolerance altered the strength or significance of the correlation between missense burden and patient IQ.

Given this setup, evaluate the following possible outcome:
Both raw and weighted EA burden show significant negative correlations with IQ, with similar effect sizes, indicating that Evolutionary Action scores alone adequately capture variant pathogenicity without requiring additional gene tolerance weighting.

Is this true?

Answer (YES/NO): NO